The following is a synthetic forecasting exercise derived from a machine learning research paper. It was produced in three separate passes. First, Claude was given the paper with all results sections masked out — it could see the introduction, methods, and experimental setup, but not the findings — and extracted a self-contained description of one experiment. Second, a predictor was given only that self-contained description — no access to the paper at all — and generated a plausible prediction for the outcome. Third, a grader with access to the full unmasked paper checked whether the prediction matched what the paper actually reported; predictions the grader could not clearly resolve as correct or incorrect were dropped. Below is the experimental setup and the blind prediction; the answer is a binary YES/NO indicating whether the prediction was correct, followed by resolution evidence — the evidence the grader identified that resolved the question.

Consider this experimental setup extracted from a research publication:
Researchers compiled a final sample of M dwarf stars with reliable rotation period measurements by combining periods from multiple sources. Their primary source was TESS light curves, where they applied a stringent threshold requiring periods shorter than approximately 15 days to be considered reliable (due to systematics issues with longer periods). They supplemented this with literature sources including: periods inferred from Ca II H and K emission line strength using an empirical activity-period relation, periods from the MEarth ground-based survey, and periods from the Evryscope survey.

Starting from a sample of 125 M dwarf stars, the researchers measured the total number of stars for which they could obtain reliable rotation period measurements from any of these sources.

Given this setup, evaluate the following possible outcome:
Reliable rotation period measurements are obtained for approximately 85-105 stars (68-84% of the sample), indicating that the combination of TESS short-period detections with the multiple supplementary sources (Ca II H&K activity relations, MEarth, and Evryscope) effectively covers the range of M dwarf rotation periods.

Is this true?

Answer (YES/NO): NO